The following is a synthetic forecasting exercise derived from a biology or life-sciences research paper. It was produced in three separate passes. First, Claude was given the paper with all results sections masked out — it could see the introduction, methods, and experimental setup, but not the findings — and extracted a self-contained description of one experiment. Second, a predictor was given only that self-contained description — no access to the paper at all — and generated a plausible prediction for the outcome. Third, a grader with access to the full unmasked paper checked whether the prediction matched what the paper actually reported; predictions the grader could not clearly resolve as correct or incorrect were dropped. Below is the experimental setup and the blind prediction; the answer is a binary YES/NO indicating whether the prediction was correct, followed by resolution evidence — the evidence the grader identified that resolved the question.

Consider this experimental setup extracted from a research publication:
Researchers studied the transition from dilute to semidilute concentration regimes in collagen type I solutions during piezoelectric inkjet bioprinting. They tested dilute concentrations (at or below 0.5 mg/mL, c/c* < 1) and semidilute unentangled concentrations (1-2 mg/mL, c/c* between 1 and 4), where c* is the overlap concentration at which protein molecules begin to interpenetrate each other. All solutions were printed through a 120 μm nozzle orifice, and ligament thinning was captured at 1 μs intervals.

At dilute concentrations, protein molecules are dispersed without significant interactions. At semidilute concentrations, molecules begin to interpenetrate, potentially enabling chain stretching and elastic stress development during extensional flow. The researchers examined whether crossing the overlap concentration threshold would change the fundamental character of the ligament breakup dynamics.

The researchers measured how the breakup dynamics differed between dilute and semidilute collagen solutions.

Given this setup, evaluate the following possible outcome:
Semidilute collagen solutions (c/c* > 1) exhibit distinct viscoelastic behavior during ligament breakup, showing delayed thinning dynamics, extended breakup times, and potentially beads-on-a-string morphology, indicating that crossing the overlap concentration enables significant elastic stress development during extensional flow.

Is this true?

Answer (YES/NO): YES